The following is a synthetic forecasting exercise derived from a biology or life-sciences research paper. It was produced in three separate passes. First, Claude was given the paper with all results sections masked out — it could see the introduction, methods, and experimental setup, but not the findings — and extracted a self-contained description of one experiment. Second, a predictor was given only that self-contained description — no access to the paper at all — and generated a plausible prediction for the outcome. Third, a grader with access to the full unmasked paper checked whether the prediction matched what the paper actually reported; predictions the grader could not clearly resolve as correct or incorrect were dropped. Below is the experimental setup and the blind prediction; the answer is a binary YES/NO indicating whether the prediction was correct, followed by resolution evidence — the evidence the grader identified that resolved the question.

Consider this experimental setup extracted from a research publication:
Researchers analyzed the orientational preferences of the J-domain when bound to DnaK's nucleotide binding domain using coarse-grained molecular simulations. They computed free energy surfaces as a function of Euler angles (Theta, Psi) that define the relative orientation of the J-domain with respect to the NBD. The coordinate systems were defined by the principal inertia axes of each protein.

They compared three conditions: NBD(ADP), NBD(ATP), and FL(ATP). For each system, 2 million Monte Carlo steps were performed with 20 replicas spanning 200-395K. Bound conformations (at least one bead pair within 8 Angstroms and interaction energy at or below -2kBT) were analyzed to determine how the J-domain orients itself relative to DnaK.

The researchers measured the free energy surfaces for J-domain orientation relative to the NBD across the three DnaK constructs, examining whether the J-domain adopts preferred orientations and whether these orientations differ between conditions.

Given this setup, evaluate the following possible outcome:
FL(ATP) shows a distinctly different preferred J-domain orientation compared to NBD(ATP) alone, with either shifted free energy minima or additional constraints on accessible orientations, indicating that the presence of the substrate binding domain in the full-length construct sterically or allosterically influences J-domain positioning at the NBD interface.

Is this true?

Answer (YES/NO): NO